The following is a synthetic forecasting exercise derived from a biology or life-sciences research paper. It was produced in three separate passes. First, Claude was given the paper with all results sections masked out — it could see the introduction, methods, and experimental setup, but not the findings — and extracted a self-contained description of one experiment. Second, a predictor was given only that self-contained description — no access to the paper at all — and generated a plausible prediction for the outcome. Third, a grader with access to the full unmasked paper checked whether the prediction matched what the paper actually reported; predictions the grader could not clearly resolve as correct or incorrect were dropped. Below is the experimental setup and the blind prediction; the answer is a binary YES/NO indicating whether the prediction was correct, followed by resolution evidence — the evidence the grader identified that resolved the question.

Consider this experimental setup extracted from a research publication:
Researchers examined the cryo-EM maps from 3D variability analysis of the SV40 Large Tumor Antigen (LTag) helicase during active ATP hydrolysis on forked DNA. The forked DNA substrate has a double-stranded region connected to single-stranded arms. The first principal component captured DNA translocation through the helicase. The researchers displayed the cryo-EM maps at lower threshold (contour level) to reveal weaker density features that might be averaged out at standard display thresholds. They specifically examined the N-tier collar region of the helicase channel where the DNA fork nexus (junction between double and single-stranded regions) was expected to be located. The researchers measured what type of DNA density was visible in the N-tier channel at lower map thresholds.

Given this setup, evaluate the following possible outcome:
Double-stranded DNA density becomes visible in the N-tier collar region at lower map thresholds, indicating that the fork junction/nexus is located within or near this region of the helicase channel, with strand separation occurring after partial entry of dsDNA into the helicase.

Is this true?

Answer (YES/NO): YES